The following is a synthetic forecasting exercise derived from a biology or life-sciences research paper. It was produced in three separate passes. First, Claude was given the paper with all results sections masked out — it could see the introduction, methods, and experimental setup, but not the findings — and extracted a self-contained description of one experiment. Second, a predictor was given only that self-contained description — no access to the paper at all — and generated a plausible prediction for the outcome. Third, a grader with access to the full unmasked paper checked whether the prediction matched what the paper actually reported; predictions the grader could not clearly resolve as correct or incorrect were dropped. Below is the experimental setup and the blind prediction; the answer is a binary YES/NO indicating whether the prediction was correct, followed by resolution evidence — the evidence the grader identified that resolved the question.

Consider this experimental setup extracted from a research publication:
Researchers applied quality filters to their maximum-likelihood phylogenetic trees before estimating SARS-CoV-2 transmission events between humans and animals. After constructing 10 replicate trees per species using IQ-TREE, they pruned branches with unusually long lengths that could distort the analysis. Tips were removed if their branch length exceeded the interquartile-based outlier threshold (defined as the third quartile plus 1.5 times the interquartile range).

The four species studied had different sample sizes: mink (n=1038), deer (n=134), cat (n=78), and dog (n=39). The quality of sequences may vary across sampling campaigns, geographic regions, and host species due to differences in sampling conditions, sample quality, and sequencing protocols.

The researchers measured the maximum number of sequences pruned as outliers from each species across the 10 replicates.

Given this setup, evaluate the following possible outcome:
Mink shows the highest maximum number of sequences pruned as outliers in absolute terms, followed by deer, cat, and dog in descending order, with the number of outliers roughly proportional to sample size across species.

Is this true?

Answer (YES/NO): NO